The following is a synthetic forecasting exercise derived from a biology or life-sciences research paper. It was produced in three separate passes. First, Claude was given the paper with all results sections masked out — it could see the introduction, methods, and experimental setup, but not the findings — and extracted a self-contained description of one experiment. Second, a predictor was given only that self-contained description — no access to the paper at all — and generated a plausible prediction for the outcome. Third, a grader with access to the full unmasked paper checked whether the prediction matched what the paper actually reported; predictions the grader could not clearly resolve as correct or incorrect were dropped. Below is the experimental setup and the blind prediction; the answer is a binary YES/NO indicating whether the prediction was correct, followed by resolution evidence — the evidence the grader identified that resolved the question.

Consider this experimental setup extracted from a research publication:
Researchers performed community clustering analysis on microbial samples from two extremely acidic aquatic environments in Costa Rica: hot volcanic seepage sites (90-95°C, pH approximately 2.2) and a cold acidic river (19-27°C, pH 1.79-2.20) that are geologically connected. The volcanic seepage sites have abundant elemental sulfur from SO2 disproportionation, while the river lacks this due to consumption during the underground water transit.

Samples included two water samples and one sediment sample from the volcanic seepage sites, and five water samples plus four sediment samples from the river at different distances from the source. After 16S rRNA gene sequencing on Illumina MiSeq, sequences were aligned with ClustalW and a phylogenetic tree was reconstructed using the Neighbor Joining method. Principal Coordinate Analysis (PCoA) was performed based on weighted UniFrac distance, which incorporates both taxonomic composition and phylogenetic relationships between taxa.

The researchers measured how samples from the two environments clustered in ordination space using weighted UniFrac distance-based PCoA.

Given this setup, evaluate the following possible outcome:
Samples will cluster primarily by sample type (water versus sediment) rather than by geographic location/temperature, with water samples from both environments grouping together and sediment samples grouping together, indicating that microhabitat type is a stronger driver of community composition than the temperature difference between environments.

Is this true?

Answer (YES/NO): NO